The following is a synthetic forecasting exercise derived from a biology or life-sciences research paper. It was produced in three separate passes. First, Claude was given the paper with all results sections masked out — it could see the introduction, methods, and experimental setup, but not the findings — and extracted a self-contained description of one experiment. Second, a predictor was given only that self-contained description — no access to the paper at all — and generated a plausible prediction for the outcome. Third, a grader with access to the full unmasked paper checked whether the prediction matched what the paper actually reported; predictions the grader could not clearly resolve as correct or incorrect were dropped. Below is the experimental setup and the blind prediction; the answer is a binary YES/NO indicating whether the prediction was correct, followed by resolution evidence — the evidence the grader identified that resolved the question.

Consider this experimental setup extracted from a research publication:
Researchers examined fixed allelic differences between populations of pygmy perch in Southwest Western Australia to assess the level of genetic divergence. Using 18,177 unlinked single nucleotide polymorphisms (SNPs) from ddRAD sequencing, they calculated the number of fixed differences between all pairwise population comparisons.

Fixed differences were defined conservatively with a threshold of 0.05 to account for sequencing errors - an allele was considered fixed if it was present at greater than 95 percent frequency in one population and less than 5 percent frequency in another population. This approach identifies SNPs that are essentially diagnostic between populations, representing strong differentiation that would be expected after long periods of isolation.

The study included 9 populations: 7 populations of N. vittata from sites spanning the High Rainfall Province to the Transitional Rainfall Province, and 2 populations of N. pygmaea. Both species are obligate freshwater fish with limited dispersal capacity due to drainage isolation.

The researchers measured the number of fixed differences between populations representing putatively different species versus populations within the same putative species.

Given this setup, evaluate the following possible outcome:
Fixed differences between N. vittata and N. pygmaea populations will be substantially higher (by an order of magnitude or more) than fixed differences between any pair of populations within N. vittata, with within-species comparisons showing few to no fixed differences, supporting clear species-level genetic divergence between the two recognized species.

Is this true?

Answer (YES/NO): NO